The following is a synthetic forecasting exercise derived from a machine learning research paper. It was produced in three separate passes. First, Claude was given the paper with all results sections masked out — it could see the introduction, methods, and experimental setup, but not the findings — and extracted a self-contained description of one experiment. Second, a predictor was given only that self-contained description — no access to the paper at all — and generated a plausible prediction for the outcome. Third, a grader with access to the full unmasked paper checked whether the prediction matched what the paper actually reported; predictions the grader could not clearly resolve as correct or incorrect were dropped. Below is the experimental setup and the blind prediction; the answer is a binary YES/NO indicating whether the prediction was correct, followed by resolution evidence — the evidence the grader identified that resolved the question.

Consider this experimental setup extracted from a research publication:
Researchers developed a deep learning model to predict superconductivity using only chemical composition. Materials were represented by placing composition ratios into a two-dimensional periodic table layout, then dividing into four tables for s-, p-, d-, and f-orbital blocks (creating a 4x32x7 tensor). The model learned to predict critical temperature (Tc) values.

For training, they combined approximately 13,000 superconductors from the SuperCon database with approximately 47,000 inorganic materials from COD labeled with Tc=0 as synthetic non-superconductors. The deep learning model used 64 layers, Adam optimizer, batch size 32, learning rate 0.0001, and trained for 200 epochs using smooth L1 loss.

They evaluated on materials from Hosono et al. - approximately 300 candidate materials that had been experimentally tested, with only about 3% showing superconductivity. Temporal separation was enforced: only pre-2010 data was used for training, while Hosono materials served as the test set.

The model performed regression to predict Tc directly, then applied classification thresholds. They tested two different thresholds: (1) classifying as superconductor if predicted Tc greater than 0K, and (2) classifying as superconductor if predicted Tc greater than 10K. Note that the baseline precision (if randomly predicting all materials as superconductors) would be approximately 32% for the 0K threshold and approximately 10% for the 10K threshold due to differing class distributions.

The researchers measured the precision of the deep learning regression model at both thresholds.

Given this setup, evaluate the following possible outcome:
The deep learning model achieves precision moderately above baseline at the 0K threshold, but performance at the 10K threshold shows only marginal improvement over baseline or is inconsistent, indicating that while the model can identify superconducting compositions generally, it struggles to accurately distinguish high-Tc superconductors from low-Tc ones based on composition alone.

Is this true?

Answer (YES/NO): NO